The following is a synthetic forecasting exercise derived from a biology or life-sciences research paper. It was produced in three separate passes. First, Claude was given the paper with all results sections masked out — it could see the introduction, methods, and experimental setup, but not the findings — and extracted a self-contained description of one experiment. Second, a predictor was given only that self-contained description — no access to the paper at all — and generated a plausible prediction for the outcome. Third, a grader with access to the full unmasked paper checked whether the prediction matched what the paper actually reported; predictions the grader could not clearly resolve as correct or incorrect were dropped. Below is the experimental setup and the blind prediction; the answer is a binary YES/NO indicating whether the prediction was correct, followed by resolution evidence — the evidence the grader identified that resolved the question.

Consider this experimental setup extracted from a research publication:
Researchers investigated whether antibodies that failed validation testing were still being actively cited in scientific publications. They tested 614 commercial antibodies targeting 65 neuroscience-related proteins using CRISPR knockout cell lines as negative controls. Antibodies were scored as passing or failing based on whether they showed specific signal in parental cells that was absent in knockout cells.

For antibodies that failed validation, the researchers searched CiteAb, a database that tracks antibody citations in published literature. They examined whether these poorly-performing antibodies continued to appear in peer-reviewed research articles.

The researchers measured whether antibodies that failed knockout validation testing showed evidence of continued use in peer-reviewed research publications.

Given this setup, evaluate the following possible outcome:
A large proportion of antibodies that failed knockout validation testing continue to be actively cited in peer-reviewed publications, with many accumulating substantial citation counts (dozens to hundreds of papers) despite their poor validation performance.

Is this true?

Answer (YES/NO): YES